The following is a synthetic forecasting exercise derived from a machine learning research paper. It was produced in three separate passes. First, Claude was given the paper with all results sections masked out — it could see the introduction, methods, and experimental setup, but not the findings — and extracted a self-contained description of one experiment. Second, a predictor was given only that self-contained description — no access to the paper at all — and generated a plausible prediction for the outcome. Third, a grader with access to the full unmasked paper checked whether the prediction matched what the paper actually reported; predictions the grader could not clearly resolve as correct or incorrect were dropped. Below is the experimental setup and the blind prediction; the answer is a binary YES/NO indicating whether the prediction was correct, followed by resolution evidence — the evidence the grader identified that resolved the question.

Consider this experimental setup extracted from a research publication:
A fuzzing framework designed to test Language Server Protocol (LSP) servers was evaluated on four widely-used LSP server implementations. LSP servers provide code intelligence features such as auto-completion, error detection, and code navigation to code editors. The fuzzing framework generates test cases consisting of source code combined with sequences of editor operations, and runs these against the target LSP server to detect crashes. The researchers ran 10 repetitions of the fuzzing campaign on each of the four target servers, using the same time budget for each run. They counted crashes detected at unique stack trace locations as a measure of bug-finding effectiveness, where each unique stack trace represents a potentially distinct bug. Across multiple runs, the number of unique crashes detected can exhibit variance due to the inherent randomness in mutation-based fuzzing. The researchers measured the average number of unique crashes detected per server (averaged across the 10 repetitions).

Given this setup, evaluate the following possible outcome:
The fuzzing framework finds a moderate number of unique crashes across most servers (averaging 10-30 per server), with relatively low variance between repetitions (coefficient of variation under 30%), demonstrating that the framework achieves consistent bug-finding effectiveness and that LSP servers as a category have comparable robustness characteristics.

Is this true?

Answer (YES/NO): NO